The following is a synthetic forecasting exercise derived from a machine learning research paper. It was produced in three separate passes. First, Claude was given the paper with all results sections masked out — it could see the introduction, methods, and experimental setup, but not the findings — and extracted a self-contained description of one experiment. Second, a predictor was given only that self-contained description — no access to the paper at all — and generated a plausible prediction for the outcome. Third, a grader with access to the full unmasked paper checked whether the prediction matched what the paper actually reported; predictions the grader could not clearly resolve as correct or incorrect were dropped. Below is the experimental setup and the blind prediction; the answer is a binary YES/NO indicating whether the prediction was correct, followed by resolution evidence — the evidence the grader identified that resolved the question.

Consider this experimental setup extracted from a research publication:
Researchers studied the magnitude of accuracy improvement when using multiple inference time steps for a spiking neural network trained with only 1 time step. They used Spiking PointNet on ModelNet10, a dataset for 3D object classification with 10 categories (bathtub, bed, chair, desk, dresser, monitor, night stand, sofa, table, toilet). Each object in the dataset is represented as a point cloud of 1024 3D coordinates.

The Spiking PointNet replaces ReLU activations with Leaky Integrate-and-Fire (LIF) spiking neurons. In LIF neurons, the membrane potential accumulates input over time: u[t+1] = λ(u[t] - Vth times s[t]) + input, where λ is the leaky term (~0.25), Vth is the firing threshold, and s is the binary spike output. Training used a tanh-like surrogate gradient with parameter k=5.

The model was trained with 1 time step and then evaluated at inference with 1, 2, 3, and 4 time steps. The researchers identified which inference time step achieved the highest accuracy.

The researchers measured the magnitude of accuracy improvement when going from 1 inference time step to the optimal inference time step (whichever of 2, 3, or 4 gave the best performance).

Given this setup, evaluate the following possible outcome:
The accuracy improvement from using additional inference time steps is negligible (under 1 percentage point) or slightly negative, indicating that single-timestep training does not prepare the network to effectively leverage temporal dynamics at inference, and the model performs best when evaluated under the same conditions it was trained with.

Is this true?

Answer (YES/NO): NO